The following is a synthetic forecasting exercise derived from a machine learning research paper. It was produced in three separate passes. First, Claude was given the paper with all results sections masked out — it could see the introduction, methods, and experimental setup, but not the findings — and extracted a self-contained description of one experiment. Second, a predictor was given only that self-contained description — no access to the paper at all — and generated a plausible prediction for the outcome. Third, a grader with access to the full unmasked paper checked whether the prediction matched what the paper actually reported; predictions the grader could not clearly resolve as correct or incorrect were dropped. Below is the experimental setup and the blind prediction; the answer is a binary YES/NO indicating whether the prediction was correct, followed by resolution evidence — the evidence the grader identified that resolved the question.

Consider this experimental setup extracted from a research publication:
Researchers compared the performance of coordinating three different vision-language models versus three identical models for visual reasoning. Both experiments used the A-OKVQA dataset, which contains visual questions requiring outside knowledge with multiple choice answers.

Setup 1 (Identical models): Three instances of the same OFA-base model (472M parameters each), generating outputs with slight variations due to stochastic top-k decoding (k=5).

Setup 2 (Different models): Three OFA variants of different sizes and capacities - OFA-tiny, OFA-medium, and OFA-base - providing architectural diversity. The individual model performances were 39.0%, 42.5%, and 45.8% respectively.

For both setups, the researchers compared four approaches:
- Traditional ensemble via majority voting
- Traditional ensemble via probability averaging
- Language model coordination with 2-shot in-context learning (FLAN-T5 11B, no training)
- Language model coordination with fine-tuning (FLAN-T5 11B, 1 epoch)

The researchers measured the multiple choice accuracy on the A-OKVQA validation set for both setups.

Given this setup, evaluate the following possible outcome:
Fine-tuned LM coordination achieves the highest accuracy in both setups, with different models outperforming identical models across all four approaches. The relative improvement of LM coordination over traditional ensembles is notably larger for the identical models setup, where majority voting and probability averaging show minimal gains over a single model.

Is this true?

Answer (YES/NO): NO